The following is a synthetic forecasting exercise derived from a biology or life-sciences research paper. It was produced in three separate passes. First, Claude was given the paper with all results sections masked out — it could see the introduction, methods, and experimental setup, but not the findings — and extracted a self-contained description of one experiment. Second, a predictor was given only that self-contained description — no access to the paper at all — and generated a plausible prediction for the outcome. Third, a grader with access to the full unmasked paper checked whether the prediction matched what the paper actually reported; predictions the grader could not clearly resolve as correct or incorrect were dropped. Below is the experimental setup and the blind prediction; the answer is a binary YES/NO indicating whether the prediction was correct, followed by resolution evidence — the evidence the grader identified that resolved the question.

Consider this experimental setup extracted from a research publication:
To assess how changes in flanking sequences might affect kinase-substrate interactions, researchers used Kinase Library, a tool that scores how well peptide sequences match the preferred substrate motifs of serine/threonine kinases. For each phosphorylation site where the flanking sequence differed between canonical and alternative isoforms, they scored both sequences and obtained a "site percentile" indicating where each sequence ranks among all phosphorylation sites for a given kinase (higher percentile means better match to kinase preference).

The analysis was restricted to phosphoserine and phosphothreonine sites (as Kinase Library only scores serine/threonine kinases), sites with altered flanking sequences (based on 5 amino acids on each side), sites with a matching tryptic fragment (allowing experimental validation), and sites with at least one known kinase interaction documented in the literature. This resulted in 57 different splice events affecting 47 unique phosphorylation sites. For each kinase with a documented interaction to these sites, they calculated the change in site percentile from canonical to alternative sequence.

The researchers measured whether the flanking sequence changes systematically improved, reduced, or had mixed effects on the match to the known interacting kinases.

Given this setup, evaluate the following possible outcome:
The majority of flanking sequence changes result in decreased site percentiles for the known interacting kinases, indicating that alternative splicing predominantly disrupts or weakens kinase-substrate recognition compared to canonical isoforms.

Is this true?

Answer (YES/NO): NO